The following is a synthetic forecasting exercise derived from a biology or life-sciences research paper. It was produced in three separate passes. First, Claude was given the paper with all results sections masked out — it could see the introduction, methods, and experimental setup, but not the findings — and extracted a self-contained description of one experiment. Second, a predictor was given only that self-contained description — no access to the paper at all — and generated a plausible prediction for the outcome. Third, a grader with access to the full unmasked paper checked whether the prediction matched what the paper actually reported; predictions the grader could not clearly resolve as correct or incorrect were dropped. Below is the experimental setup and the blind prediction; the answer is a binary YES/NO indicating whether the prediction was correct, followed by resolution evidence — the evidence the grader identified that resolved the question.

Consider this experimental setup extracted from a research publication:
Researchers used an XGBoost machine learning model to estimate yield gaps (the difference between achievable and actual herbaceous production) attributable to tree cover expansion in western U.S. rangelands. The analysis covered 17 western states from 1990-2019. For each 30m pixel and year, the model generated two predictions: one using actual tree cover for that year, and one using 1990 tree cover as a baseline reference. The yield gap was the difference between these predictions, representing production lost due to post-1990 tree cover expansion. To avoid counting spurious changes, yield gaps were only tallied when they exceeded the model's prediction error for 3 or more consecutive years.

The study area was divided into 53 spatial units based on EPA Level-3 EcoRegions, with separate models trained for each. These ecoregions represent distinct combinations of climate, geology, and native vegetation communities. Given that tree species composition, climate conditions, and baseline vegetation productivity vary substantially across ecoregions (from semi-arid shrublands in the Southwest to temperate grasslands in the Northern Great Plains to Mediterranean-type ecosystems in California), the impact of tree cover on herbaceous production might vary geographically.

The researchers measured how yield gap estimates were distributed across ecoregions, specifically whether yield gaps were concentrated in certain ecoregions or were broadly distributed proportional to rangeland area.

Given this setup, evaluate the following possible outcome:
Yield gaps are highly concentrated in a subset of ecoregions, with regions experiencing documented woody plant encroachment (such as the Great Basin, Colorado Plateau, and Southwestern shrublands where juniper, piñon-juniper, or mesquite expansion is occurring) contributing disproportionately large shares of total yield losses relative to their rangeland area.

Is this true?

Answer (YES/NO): NO